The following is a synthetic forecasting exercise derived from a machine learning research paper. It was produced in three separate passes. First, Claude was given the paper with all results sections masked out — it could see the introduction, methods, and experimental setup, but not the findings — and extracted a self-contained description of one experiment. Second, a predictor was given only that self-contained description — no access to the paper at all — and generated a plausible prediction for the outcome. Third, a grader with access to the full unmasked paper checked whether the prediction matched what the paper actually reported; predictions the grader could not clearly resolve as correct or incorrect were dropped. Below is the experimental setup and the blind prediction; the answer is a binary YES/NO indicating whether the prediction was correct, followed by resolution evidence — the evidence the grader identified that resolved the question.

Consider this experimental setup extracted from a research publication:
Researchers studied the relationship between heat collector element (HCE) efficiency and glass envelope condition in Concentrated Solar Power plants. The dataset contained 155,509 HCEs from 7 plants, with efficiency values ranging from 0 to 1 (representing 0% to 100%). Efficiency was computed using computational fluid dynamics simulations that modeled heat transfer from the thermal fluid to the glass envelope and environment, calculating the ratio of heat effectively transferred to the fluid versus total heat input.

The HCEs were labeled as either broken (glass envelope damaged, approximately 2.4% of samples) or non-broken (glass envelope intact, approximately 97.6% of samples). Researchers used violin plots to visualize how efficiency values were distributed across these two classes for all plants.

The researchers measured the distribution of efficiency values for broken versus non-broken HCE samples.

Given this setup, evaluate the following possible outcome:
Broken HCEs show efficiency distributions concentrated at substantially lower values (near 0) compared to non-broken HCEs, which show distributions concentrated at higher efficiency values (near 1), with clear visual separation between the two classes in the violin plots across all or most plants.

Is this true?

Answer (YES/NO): NO